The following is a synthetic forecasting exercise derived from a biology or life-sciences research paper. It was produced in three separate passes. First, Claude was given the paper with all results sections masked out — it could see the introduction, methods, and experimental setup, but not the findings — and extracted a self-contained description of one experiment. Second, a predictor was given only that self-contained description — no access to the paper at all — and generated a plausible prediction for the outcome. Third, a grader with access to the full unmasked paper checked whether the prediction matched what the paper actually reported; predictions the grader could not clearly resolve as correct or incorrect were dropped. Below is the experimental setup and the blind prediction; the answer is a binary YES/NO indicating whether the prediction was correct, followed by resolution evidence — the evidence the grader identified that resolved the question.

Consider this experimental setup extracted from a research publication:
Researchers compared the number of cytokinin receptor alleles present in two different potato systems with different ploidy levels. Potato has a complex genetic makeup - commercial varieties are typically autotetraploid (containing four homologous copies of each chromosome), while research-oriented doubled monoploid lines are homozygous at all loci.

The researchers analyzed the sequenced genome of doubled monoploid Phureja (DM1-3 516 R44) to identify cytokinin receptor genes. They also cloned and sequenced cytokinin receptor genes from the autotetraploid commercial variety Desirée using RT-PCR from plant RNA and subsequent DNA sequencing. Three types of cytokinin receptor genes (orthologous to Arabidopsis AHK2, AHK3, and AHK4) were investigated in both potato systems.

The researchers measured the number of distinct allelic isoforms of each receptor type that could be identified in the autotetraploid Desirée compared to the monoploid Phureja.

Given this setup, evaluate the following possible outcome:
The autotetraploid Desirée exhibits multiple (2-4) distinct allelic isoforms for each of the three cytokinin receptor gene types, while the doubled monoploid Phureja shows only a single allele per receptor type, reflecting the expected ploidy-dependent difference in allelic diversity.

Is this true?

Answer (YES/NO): YES